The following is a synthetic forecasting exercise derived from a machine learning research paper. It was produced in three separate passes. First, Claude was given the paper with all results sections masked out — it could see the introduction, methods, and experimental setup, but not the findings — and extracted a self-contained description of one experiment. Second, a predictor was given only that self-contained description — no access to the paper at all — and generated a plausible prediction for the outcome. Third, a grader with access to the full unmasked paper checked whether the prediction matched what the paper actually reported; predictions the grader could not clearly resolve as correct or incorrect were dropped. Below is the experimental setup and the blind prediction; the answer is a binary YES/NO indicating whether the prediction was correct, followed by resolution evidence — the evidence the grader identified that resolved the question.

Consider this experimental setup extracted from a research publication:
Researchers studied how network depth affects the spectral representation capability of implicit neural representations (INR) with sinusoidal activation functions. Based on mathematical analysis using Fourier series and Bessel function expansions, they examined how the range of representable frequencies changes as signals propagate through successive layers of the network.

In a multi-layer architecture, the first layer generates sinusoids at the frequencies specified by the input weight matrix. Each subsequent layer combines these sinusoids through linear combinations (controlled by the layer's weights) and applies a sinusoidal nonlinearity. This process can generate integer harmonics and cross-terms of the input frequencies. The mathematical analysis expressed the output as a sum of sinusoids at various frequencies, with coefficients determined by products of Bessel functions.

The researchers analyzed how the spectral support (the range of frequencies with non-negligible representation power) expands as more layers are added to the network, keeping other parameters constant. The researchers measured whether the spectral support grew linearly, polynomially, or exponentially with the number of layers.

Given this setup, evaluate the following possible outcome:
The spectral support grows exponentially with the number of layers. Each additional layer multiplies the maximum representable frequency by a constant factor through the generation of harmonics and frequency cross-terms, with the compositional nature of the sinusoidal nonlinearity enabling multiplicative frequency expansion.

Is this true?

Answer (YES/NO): YES